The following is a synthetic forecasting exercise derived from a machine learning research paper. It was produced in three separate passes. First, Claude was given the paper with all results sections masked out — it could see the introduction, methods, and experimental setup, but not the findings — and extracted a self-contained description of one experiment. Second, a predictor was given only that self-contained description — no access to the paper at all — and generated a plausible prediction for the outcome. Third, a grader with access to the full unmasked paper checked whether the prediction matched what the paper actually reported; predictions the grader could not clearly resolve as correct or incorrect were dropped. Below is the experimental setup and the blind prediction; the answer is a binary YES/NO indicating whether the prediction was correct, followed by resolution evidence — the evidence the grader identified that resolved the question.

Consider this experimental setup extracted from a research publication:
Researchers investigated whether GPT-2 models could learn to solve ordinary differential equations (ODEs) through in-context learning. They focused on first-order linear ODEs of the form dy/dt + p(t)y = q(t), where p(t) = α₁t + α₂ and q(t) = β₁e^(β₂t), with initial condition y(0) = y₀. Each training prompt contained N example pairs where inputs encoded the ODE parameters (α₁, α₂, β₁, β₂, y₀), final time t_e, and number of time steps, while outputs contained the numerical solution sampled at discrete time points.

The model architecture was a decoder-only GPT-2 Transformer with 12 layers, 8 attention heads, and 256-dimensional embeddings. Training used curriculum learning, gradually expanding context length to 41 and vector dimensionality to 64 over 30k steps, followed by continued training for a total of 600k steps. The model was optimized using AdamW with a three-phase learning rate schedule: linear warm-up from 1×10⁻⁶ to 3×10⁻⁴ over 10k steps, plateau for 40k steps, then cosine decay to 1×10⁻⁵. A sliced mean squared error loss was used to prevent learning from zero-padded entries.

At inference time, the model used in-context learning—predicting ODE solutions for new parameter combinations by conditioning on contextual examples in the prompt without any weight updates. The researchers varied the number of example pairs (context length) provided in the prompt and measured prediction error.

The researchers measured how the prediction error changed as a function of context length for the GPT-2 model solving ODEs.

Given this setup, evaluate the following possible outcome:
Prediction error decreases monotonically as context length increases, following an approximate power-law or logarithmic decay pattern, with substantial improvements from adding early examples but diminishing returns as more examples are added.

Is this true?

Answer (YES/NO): NO